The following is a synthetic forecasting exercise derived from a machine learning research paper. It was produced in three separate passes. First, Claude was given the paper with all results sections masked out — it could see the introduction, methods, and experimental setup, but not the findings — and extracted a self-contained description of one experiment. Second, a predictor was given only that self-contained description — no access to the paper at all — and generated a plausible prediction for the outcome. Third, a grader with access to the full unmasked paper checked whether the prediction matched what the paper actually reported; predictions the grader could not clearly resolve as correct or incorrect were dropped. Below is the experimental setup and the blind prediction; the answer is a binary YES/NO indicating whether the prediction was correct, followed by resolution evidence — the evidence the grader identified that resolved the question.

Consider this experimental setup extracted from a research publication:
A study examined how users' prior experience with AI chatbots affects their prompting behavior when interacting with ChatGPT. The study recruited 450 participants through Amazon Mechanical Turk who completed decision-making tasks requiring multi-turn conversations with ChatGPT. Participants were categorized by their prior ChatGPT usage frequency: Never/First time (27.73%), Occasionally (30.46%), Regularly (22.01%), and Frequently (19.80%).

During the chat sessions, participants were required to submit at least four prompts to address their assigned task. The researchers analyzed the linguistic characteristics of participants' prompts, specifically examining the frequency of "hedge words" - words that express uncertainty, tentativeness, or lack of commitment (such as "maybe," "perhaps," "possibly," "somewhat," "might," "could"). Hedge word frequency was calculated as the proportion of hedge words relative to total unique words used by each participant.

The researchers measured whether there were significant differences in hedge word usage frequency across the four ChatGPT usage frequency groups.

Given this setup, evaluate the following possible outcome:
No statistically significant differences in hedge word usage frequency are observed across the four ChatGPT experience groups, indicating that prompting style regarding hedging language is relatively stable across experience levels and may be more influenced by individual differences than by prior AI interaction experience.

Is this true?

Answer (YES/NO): NO